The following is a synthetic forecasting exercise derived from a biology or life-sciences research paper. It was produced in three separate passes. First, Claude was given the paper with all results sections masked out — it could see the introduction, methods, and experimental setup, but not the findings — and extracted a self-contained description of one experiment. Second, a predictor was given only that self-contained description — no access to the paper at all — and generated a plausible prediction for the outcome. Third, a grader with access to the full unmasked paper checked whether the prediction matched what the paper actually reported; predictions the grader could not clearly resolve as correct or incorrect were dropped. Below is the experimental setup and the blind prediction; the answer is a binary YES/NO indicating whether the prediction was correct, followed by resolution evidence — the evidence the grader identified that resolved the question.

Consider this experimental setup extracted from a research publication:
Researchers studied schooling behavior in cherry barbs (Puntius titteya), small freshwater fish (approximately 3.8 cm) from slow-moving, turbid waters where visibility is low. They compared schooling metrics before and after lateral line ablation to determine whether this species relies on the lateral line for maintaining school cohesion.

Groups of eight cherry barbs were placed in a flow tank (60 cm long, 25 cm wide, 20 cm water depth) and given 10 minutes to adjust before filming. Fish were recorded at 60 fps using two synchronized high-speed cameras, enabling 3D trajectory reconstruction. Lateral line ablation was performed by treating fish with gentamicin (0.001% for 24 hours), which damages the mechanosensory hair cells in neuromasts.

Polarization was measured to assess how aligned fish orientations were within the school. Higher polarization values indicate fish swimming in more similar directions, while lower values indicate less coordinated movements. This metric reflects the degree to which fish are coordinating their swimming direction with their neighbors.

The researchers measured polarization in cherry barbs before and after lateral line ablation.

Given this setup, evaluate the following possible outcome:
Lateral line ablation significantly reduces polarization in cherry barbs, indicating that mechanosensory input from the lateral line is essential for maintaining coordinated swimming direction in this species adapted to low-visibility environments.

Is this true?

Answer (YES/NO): YES